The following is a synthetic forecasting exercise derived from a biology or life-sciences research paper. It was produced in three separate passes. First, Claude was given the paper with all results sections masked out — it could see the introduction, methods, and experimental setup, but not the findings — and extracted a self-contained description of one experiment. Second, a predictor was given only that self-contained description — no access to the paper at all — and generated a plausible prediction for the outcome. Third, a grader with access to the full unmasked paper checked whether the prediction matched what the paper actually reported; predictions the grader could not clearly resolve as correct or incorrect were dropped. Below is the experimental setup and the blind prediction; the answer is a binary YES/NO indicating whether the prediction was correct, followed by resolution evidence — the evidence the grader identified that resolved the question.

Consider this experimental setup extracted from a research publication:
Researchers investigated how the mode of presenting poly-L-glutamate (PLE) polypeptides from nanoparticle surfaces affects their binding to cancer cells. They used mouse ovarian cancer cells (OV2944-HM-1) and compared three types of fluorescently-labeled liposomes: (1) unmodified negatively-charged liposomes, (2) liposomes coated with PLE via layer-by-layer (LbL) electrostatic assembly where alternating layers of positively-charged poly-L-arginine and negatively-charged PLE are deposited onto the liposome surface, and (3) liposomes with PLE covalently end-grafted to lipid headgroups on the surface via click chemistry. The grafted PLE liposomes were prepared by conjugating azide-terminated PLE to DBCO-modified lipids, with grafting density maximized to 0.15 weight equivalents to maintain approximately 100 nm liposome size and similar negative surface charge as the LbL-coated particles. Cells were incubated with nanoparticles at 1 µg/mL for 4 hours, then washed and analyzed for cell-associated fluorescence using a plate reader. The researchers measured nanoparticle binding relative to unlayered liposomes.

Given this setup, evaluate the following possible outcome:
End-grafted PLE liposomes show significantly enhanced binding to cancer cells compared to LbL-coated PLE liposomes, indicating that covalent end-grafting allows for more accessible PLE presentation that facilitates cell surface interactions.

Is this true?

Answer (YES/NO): NO